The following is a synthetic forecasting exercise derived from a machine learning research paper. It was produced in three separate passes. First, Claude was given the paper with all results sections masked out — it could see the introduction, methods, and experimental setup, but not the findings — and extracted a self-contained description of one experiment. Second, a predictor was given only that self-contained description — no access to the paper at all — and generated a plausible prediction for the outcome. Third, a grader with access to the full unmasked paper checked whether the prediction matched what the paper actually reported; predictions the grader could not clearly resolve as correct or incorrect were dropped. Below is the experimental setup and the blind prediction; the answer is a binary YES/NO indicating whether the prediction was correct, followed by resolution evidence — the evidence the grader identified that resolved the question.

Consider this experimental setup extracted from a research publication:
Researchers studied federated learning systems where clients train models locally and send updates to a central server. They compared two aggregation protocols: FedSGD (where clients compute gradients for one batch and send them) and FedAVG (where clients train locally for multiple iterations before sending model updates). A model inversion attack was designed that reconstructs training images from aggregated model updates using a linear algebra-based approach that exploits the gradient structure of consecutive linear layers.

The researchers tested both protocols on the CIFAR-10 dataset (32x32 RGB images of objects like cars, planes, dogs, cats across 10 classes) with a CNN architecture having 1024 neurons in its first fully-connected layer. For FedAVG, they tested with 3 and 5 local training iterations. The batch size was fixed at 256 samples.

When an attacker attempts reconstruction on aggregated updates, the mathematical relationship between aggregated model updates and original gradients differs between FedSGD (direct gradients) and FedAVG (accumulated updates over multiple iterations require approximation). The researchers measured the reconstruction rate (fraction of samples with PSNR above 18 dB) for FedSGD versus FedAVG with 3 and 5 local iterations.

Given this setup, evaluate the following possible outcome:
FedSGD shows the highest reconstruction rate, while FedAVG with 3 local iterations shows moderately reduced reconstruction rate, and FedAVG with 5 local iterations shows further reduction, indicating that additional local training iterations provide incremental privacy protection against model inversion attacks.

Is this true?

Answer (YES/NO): NO